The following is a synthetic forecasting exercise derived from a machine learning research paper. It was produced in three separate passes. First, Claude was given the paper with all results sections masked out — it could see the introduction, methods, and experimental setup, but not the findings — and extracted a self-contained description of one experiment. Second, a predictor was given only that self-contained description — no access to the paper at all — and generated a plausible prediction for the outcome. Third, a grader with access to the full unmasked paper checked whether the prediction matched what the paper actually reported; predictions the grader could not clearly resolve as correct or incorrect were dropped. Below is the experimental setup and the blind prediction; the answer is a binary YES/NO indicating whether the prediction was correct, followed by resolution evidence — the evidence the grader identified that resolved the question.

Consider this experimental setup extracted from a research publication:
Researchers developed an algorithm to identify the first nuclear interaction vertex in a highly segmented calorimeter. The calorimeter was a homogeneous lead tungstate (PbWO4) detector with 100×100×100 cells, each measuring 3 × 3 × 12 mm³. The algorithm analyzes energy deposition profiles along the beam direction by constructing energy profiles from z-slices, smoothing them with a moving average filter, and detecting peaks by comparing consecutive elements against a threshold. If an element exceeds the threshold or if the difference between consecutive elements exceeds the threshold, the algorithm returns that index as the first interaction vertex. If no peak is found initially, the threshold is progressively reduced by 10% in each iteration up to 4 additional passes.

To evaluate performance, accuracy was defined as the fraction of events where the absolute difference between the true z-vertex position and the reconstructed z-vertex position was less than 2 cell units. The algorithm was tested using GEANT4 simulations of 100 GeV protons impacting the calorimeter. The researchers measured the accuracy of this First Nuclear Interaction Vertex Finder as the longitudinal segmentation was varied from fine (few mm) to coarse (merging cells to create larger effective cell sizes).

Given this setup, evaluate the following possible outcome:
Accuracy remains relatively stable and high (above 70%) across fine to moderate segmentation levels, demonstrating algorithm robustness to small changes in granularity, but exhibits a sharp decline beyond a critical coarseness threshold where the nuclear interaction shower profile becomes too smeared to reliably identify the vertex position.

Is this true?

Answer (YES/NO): NO